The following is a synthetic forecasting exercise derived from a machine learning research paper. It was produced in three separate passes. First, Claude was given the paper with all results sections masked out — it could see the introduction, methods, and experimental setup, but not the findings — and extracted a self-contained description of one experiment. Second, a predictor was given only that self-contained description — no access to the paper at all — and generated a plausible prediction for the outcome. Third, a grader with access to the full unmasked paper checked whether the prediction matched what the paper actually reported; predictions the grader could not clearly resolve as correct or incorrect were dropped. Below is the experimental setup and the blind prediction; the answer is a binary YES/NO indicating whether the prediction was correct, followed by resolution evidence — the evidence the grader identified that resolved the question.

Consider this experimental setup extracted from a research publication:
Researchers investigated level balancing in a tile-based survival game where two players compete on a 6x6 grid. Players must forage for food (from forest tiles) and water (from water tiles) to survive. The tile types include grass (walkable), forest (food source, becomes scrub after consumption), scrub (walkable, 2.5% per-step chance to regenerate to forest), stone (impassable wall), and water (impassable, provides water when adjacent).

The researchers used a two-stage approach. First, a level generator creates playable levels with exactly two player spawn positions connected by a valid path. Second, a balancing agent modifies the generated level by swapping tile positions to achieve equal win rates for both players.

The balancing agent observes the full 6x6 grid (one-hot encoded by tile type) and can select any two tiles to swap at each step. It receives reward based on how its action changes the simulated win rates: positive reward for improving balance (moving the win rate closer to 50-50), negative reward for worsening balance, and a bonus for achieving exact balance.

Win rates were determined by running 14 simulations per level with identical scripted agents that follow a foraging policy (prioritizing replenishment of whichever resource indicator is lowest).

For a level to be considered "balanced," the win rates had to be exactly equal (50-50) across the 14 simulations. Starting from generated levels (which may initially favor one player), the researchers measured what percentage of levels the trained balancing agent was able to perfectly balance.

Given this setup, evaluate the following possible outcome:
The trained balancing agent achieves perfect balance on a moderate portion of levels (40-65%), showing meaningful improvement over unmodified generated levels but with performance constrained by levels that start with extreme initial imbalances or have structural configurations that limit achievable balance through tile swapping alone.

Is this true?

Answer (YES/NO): YES